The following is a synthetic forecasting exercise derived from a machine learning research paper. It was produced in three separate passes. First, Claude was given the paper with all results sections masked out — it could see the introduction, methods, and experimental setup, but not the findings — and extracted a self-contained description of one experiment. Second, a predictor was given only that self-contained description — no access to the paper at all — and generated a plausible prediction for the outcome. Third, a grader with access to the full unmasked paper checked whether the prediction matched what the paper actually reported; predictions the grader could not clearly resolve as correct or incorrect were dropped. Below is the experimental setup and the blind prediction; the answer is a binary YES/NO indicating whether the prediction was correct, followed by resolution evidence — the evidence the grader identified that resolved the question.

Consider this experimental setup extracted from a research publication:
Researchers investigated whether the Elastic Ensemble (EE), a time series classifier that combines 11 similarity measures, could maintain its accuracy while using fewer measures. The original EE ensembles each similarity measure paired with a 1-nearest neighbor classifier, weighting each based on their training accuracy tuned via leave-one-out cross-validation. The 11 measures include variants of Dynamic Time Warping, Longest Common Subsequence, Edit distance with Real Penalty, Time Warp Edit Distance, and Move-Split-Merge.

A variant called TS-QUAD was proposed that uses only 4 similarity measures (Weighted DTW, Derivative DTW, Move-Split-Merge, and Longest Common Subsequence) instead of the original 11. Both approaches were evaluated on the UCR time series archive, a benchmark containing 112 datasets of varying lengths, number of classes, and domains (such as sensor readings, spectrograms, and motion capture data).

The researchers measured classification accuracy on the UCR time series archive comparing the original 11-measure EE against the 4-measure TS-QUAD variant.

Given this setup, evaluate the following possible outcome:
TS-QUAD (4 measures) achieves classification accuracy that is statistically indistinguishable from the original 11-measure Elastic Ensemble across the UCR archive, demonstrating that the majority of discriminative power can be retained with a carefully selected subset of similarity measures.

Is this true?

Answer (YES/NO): YES